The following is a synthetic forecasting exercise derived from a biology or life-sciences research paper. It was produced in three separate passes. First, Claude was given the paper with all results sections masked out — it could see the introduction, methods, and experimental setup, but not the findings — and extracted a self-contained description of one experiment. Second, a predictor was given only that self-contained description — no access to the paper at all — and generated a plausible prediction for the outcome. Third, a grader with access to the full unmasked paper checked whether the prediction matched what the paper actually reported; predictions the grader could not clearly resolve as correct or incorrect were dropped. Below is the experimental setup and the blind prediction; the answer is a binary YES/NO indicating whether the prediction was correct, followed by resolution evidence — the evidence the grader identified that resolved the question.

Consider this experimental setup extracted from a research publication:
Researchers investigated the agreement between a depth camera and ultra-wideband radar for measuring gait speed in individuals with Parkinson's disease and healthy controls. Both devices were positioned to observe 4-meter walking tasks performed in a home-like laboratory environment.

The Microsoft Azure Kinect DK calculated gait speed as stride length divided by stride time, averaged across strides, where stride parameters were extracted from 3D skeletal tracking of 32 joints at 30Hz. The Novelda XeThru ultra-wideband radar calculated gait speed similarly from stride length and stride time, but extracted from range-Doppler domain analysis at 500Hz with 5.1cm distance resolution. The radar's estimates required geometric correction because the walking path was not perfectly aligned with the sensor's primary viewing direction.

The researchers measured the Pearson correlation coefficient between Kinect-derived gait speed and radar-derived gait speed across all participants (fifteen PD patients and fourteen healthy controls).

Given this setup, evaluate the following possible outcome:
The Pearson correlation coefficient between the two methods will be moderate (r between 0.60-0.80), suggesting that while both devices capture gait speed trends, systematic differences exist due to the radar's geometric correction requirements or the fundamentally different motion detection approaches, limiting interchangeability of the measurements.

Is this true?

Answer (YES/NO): NO